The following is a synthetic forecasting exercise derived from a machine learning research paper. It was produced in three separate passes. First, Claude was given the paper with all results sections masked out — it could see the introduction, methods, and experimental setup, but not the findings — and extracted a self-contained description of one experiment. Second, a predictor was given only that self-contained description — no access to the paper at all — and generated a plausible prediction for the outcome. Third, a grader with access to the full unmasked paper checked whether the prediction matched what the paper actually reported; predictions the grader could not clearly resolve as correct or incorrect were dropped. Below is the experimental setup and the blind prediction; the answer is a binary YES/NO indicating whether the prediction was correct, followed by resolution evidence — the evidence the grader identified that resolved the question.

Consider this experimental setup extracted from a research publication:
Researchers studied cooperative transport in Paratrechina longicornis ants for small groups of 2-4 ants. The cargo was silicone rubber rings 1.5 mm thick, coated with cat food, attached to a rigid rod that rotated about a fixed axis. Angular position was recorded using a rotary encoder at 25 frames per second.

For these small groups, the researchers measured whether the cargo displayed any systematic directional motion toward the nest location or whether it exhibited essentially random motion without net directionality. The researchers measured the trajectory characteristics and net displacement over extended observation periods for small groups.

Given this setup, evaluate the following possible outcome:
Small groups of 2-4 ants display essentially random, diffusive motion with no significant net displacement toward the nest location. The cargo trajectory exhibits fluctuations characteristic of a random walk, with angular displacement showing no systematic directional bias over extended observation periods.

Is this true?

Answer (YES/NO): YES